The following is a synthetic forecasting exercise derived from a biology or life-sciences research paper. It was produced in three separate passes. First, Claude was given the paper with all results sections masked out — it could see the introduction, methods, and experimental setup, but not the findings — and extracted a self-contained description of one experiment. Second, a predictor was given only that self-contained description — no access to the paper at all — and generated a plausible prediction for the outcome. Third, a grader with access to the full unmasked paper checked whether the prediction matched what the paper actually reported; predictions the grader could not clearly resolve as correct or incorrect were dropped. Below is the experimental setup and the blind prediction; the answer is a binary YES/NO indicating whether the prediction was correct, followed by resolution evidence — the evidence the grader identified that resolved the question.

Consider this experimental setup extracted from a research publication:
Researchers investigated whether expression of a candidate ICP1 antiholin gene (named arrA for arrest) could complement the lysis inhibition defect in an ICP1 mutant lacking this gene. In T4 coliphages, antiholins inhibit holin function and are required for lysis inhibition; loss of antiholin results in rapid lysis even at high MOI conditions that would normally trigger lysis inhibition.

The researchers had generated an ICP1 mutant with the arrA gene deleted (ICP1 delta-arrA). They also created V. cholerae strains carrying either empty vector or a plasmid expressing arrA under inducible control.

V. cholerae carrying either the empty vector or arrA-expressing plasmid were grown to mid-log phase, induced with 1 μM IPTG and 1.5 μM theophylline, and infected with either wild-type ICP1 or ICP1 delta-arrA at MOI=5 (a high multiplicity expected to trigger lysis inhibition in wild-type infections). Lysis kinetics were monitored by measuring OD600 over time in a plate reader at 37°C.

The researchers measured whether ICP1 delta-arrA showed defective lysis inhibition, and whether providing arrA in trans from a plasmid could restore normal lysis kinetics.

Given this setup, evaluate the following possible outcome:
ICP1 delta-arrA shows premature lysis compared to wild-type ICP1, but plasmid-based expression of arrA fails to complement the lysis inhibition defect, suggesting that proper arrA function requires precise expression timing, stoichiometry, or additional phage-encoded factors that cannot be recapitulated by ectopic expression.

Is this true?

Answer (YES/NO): NO